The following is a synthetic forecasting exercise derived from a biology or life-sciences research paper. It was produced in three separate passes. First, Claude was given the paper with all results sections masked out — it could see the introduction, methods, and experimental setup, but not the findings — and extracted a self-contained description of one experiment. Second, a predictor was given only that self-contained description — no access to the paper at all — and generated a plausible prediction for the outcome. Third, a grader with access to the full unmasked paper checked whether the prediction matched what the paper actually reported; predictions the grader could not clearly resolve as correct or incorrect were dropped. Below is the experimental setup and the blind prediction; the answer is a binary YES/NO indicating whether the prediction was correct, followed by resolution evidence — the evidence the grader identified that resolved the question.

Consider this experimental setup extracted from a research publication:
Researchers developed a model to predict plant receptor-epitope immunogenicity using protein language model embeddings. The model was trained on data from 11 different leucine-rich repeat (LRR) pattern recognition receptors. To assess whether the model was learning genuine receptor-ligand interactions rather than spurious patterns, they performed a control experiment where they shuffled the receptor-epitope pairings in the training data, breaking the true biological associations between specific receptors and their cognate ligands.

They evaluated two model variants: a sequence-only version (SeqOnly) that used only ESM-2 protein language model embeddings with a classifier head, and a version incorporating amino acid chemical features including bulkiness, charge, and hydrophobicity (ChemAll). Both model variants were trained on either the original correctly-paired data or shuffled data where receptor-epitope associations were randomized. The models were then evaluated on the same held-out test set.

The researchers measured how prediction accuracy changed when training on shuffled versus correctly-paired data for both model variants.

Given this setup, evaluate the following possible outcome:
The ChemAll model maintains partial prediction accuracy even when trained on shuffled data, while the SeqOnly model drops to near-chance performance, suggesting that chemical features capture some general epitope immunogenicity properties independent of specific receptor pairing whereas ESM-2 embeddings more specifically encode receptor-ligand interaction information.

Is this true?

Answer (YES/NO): NO